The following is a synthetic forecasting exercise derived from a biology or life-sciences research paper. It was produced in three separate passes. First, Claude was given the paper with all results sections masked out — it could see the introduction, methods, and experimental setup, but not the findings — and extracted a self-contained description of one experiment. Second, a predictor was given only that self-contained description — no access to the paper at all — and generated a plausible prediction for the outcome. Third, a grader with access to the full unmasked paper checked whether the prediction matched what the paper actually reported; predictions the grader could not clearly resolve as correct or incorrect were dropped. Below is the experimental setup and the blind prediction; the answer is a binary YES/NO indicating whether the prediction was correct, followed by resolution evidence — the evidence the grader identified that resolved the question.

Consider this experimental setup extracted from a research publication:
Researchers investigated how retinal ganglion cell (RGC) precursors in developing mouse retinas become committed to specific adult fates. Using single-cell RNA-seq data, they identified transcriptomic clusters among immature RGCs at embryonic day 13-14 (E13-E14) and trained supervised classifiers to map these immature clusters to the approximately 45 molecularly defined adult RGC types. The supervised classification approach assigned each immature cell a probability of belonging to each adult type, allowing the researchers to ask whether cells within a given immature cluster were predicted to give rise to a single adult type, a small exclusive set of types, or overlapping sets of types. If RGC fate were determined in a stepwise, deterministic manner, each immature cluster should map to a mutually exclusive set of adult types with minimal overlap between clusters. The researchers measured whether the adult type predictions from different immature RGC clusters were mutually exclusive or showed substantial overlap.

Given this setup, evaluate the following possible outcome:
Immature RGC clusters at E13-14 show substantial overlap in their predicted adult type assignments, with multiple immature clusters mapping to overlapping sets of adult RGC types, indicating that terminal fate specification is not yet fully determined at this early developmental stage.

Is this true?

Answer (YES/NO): YES